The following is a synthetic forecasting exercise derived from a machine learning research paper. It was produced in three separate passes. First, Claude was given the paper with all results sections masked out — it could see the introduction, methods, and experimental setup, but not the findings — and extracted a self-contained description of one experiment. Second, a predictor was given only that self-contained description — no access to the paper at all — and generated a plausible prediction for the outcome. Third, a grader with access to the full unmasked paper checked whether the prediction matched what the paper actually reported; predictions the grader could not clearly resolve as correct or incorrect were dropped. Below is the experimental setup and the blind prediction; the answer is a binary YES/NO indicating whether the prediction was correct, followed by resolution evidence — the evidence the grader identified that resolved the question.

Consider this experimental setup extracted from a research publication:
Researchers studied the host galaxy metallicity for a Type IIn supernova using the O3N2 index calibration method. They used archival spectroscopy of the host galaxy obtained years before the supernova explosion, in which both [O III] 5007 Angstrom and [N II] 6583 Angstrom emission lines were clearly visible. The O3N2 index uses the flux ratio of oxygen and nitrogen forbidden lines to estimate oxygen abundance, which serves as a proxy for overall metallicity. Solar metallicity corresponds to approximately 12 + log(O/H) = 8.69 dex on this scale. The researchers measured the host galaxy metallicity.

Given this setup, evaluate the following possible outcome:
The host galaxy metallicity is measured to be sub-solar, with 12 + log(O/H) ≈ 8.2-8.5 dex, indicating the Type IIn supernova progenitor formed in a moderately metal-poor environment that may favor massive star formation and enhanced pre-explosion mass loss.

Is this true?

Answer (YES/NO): NO